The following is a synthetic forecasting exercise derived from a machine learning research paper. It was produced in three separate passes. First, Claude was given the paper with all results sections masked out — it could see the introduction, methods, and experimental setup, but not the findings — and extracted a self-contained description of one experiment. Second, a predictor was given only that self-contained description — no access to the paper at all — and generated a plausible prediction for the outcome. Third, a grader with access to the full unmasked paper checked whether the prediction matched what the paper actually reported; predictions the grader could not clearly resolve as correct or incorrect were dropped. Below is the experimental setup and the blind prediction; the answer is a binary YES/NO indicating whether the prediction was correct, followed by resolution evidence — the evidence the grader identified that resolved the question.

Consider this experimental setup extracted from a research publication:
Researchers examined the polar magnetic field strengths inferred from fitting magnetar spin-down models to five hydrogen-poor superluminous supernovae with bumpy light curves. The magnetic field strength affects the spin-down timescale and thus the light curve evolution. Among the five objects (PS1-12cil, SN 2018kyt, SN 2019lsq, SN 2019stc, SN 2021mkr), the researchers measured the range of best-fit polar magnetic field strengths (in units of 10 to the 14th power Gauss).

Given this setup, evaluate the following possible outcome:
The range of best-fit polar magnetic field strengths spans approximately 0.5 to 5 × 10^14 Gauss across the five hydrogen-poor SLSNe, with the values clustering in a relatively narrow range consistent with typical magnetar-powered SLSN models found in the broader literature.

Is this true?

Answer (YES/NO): NO